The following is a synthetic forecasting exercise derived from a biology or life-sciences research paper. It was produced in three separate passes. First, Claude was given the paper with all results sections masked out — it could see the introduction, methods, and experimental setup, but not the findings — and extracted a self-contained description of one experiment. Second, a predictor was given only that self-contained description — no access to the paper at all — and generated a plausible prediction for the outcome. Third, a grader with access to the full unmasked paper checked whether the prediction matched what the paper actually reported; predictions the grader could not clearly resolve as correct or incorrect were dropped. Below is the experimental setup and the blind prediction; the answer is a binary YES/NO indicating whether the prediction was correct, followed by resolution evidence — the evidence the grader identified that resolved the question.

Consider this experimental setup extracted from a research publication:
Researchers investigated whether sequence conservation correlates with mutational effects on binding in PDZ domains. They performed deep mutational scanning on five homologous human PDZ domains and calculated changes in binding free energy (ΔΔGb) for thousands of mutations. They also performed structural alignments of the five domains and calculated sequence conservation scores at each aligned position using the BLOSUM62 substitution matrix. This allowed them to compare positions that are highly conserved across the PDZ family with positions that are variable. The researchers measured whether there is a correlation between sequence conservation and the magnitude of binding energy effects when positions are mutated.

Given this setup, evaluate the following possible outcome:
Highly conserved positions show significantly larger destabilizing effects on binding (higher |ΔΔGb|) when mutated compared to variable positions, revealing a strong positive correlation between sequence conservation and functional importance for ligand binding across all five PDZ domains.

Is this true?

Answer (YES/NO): YES